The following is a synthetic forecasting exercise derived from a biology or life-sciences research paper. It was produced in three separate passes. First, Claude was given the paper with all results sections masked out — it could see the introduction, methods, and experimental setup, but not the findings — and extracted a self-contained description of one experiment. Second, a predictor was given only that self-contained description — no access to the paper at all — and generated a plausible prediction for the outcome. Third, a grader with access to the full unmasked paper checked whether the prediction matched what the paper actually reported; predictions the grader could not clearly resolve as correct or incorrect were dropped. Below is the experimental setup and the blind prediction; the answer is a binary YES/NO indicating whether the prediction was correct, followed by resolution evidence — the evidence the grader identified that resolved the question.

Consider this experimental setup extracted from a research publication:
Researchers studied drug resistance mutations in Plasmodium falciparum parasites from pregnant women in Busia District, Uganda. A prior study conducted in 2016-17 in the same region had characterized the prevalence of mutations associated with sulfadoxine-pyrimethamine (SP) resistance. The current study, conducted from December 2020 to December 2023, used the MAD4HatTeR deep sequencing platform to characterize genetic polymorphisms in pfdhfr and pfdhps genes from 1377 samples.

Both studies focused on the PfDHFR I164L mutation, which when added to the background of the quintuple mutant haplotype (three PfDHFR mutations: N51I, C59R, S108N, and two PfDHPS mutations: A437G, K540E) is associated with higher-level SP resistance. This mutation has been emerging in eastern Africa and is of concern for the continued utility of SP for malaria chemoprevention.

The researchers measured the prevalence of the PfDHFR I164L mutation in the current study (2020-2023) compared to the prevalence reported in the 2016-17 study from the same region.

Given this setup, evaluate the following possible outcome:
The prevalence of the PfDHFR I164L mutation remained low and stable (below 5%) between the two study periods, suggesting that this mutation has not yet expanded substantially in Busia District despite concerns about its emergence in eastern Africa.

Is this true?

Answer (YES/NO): NO